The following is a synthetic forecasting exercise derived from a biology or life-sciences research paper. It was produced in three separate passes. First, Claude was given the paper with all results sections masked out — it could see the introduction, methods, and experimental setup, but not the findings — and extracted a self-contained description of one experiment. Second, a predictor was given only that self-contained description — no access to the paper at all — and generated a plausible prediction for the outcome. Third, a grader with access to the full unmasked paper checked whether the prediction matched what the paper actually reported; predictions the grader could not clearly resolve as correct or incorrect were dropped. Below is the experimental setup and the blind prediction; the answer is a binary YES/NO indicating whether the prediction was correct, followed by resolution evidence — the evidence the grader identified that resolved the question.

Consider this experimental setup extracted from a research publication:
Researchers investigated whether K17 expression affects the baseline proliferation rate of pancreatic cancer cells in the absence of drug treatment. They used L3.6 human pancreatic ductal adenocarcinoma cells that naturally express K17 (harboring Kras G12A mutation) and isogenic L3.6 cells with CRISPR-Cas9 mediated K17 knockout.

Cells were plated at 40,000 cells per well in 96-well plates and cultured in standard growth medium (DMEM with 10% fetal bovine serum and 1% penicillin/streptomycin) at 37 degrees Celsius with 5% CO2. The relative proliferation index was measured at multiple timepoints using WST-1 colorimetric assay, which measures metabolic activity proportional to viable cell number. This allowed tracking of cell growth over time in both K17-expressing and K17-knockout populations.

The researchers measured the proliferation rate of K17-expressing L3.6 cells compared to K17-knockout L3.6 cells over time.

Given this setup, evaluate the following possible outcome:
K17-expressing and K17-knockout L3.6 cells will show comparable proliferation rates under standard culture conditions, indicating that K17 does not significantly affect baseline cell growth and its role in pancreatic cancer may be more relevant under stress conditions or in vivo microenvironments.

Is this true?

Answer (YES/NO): YES